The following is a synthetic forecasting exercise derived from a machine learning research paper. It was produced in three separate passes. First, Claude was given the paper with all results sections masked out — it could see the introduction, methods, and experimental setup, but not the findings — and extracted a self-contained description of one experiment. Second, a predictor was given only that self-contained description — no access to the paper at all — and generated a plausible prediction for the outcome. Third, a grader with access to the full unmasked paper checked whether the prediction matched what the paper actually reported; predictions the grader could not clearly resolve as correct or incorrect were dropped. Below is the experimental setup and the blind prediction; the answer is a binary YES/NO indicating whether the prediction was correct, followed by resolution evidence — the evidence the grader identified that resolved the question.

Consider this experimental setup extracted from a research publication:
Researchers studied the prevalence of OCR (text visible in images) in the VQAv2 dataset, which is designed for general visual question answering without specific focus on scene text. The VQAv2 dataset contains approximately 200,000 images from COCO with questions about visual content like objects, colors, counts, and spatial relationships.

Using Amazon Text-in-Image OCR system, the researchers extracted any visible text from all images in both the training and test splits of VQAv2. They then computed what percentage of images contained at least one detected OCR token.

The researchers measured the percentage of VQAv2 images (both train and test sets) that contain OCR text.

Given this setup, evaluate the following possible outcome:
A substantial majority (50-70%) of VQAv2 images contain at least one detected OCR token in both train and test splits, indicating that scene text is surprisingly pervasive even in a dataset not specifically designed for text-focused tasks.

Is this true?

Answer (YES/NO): NO